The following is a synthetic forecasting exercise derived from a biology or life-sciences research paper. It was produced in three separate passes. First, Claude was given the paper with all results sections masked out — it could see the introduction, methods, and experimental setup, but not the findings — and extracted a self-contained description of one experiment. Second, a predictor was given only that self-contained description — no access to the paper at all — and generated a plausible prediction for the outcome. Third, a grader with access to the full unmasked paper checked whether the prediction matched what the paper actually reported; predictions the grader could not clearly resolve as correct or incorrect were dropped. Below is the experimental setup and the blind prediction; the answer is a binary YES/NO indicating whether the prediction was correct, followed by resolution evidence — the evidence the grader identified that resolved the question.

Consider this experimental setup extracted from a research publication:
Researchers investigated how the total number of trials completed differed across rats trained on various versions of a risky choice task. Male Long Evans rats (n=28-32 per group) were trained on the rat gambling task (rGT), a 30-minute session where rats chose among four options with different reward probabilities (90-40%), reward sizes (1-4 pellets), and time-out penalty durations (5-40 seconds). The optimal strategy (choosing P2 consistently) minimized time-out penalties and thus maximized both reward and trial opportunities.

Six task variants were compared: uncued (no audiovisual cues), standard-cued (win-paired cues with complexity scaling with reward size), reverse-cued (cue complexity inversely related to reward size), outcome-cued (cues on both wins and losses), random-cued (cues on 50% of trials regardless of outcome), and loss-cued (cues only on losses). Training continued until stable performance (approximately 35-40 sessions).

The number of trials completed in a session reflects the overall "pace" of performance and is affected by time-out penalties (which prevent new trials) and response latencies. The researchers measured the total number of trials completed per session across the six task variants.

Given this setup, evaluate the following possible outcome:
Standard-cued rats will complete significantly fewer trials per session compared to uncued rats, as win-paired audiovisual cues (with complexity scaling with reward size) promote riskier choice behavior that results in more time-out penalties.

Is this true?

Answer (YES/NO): NO